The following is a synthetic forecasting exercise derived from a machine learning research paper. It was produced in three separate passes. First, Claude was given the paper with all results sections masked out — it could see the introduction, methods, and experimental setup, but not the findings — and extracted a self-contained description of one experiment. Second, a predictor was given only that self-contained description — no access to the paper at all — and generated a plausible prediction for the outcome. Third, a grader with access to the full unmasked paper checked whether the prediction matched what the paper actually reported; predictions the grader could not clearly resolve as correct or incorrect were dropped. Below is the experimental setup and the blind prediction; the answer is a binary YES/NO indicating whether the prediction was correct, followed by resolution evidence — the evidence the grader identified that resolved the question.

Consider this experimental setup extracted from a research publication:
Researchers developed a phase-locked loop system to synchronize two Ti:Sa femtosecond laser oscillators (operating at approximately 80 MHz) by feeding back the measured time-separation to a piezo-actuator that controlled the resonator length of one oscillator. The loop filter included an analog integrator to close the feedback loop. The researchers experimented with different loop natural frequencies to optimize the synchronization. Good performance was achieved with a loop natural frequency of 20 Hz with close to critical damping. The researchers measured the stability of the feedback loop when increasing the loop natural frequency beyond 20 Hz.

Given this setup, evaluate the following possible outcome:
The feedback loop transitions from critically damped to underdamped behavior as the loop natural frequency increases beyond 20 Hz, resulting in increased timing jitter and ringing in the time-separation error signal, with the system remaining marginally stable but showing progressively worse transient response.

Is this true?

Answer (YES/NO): NO